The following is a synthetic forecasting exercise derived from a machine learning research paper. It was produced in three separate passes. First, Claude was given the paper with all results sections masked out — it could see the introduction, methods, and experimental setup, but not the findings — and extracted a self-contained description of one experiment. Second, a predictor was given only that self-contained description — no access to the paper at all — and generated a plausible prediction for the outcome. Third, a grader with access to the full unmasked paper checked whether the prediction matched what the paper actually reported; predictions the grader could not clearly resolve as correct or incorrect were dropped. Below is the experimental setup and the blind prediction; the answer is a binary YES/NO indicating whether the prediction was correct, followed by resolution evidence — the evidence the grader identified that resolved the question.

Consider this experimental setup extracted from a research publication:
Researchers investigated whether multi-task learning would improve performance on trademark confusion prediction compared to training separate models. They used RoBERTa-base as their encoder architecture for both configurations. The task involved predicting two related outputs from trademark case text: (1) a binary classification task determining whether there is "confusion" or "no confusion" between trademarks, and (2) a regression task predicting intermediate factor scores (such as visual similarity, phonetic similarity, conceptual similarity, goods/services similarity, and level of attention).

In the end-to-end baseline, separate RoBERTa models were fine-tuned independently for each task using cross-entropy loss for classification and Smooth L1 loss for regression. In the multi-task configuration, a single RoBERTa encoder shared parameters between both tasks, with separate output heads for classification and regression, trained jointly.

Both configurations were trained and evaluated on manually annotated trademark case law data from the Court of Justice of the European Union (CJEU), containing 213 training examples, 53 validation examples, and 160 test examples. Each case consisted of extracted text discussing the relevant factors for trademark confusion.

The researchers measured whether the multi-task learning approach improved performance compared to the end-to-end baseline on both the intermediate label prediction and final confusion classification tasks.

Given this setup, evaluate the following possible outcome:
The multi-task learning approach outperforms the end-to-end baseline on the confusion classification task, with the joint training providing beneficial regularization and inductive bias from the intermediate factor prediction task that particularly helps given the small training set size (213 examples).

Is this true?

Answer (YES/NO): NO